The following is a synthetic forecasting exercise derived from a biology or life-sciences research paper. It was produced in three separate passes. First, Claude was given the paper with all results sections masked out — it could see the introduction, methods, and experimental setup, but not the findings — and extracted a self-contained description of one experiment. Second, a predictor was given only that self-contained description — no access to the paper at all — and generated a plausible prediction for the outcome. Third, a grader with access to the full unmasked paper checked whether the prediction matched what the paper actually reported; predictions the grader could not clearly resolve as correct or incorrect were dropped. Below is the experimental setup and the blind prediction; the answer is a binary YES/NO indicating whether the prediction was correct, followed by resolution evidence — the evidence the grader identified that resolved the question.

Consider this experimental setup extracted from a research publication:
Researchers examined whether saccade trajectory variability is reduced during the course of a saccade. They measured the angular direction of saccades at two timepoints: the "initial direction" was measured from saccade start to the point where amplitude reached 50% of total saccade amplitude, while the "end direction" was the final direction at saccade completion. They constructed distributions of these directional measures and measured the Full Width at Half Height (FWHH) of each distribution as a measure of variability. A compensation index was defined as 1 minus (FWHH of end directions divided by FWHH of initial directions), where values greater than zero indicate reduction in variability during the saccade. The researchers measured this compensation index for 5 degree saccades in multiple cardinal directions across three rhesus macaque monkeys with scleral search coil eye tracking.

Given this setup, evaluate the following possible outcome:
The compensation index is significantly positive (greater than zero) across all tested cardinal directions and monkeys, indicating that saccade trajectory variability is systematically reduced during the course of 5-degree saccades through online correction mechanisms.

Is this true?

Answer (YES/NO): NO